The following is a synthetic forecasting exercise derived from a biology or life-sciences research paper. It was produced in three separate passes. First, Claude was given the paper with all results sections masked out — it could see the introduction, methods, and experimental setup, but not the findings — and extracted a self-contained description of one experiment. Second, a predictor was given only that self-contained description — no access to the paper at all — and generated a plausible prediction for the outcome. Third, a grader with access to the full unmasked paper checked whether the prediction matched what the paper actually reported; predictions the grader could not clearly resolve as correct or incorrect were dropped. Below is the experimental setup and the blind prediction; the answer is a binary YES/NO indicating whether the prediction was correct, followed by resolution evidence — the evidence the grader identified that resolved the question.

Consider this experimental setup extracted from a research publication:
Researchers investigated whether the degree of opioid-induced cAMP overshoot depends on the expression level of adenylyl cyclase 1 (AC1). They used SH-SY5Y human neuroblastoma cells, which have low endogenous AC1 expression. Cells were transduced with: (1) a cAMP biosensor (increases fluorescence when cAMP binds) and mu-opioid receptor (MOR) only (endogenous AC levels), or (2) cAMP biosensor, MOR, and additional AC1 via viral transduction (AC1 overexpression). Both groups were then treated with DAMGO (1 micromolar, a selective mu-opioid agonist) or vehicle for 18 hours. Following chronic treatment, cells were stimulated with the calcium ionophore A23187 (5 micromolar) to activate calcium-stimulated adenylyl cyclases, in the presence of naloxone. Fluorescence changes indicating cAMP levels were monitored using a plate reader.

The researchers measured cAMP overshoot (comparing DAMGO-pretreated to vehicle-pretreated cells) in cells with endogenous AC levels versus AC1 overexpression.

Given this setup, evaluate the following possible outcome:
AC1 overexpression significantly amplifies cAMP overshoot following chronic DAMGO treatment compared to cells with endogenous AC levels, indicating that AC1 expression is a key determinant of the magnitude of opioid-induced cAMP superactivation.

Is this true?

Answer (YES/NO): NO